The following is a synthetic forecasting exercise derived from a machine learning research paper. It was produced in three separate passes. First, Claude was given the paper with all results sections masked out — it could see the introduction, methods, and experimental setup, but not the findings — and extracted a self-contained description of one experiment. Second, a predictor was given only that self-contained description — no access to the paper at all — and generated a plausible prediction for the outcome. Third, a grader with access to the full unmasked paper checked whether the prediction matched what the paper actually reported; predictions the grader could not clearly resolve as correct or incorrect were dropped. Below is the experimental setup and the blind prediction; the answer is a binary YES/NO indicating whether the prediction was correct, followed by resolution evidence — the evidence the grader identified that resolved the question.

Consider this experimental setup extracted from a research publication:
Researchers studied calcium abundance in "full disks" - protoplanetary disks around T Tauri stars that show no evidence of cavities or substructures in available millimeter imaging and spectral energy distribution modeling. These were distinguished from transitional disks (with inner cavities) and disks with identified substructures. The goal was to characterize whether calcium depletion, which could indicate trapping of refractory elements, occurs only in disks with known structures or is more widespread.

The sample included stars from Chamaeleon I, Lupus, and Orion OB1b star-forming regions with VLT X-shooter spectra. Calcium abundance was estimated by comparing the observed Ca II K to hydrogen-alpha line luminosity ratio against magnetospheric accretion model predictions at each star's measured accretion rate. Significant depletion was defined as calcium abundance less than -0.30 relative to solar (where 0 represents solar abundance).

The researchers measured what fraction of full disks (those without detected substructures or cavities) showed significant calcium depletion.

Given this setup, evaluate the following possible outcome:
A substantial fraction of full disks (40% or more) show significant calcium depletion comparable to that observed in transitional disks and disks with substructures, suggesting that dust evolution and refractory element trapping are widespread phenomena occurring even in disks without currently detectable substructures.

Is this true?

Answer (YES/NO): YES